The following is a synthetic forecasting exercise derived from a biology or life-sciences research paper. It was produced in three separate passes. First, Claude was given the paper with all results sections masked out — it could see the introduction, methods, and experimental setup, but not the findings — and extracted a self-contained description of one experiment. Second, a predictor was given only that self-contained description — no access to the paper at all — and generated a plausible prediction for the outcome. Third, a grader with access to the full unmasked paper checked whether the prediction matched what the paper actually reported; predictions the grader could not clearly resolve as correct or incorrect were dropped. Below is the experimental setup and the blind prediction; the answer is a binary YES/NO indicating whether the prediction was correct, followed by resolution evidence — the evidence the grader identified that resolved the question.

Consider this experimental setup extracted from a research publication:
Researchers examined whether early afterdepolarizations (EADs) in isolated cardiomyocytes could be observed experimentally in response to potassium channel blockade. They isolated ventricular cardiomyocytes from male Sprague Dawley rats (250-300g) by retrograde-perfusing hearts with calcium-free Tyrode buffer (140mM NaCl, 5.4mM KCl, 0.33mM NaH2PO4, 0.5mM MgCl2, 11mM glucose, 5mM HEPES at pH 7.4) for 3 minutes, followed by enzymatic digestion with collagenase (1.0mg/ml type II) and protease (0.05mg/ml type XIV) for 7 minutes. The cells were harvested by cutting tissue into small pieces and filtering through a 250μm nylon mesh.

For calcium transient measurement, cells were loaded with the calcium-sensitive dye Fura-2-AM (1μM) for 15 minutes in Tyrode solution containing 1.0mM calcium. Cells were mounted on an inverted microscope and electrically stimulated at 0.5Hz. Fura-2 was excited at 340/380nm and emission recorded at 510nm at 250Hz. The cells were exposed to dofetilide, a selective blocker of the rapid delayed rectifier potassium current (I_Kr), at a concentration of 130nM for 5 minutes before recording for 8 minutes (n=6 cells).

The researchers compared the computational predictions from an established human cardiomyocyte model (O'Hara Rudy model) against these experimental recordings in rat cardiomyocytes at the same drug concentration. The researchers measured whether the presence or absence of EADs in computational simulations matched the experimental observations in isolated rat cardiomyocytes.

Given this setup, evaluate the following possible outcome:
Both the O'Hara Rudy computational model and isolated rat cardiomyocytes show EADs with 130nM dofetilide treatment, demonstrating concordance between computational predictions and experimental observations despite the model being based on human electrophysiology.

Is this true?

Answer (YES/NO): YES